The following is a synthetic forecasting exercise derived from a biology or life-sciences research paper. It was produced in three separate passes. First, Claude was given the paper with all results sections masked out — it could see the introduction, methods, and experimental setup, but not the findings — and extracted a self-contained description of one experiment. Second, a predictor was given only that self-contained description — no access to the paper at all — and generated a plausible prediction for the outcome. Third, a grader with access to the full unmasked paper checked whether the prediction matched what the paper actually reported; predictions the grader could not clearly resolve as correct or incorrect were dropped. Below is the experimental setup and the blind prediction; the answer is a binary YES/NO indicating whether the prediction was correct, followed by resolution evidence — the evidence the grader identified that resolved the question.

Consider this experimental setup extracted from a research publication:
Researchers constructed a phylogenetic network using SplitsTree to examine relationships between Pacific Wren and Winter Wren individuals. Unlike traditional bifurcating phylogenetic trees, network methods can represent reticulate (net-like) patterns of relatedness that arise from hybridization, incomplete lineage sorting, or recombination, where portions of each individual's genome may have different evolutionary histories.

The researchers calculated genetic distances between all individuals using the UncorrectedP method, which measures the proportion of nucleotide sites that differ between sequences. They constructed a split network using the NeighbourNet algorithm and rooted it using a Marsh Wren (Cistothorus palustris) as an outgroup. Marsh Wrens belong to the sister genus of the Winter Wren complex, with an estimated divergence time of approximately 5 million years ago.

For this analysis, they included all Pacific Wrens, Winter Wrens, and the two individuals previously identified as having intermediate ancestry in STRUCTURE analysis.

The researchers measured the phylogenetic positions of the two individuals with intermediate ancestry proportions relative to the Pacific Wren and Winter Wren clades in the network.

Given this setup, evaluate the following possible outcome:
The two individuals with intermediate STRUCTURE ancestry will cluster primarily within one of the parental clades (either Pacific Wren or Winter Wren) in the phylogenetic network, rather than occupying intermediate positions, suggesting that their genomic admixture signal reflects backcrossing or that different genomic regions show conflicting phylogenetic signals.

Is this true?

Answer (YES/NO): NO